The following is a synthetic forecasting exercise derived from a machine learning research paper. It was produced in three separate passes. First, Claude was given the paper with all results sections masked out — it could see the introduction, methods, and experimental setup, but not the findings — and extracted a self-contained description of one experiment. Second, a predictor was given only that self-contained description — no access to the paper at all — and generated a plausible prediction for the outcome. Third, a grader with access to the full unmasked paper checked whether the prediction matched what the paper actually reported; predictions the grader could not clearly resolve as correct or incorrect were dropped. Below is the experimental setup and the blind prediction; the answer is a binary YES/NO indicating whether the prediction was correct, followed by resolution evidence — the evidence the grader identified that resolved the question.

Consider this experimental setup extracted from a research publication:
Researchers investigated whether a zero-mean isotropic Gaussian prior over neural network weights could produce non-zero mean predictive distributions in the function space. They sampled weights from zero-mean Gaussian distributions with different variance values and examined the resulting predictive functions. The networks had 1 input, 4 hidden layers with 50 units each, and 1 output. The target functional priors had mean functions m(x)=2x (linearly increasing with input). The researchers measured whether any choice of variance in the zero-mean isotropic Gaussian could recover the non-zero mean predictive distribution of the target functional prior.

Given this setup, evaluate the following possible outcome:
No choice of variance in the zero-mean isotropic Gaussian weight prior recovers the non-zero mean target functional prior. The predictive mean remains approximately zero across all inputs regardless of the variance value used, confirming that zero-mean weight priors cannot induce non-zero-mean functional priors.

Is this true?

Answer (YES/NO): YES